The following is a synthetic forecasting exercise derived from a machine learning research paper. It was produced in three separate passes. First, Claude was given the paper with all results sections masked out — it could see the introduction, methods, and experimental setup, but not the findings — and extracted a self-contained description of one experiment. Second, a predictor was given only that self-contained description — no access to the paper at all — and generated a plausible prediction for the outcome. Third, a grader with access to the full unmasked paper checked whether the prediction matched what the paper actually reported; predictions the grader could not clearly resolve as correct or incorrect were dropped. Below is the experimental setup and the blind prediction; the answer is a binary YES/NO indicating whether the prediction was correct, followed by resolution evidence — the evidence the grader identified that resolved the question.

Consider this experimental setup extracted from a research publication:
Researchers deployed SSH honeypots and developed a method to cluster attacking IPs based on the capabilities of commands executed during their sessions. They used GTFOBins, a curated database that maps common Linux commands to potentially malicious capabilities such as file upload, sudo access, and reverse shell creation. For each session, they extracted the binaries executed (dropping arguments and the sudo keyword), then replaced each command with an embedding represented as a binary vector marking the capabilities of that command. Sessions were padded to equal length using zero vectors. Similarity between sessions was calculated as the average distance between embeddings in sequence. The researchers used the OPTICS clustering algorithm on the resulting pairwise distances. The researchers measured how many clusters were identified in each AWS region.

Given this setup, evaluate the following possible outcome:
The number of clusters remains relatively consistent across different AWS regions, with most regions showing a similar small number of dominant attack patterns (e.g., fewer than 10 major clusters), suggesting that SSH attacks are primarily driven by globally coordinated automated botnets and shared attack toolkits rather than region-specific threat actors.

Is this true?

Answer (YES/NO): NO